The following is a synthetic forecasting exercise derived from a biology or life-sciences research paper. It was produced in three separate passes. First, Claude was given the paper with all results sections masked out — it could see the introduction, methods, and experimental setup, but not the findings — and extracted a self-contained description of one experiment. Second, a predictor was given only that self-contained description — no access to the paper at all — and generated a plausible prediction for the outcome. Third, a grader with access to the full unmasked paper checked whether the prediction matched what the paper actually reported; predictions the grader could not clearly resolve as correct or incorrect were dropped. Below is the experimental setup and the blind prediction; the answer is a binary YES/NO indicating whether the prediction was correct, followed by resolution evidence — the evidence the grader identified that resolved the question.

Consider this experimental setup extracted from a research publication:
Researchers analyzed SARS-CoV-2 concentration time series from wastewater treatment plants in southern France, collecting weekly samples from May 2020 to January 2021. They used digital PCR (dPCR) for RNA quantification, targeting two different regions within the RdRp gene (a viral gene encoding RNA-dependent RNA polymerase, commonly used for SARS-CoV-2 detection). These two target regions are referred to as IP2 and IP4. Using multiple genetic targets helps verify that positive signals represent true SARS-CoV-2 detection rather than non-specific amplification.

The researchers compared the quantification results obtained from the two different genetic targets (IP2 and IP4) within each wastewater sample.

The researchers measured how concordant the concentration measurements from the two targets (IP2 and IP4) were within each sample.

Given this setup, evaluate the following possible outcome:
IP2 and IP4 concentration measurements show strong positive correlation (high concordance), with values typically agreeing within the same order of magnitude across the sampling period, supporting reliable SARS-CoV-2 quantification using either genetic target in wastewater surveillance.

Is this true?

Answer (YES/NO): YES